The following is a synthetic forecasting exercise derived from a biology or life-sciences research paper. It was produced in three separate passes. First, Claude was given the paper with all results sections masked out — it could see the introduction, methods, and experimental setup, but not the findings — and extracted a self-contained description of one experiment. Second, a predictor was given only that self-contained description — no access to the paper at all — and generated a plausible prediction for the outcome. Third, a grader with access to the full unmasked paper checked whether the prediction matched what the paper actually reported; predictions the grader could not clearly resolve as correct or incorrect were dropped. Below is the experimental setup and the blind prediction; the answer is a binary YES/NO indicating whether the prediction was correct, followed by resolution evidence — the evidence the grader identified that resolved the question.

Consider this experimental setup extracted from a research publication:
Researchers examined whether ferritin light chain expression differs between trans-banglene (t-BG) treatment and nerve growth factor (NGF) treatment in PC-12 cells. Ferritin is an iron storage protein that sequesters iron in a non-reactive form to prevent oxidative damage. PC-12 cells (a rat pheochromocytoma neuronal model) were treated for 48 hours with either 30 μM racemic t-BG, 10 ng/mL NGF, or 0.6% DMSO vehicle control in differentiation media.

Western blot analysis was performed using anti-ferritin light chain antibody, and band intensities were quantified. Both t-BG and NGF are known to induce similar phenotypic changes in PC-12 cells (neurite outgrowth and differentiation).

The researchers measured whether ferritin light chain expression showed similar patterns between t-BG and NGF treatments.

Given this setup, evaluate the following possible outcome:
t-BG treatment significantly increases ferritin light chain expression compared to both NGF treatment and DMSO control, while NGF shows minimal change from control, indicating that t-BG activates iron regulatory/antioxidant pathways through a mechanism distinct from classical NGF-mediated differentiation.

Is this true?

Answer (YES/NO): YES